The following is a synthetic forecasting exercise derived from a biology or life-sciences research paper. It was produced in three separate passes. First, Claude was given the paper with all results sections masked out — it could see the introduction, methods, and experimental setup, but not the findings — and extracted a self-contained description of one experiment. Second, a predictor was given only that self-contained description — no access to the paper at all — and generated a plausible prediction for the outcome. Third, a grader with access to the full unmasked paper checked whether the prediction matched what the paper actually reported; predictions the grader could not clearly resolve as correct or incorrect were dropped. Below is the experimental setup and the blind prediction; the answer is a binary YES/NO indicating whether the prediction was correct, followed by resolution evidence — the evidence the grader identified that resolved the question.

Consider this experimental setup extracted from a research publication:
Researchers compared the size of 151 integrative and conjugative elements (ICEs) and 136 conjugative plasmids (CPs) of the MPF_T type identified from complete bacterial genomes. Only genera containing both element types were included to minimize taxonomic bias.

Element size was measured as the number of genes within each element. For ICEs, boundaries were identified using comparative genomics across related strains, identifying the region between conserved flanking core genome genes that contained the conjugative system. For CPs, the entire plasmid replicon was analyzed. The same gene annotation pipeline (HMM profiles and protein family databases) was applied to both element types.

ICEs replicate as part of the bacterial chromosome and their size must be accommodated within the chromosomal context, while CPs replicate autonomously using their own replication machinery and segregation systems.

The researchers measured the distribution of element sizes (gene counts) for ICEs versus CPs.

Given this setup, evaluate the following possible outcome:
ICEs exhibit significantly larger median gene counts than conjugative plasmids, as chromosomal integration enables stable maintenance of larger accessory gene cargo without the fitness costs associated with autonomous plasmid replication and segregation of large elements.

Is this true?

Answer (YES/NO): YES